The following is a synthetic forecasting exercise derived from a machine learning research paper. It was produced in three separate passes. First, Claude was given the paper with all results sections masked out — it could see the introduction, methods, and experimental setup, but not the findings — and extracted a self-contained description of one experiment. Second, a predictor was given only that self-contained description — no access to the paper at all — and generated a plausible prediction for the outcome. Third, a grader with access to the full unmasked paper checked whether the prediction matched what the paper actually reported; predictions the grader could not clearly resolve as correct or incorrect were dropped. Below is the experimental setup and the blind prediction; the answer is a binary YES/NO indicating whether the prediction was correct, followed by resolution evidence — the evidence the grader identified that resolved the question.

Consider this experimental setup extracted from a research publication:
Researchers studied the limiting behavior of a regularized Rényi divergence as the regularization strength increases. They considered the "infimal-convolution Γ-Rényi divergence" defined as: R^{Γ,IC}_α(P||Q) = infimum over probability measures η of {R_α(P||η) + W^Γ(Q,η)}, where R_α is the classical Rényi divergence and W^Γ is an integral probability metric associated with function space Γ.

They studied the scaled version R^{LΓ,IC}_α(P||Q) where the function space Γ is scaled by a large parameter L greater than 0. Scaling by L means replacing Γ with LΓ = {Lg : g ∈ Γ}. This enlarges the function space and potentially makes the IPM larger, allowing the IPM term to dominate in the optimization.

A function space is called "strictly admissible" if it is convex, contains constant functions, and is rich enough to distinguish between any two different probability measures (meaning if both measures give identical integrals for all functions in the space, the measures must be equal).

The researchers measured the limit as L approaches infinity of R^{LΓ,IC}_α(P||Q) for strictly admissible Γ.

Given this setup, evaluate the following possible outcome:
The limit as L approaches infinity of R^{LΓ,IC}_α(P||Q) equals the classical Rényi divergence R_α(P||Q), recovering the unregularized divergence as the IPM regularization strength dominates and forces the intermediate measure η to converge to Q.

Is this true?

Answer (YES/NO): YES